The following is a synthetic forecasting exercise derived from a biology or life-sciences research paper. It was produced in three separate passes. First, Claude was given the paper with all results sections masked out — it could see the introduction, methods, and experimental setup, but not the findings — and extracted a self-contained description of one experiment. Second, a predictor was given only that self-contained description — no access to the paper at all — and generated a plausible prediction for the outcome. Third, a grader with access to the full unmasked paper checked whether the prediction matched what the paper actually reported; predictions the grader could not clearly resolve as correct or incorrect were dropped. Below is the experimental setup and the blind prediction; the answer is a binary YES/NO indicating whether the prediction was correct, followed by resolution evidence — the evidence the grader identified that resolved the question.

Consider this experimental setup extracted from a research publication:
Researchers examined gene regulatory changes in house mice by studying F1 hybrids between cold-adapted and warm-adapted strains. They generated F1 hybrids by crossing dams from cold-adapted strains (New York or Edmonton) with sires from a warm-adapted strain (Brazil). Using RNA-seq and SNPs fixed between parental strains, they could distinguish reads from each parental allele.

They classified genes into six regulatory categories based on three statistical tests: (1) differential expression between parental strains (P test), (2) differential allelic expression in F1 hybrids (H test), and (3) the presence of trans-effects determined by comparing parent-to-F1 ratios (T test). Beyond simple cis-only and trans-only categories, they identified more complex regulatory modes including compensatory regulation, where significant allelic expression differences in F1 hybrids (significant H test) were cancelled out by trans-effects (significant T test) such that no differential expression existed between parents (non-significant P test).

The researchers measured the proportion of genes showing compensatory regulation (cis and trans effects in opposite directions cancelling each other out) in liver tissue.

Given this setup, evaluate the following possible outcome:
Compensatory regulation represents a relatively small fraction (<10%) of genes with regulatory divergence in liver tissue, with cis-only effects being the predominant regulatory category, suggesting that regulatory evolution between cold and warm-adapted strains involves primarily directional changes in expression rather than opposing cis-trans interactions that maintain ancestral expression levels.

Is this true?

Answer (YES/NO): YES